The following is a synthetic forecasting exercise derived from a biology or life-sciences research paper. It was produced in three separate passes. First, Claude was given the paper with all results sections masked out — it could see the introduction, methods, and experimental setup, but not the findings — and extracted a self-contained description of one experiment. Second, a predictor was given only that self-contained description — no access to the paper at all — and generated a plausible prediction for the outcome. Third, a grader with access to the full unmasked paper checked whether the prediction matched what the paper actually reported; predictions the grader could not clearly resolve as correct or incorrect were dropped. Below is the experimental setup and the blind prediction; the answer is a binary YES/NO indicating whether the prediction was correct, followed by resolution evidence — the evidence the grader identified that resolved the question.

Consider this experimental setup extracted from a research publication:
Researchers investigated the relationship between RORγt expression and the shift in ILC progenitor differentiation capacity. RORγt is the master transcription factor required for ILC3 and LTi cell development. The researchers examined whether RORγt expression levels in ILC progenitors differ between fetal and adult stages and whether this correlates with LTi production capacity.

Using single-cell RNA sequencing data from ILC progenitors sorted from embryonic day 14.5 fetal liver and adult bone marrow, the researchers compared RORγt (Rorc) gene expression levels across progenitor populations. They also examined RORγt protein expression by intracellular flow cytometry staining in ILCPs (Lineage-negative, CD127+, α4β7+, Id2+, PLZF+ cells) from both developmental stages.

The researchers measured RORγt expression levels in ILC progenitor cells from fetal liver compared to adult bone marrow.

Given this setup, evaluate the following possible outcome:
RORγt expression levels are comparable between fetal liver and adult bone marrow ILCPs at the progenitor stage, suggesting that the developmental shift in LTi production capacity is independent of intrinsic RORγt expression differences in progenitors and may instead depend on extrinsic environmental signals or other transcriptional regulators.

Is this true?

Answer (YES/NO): NO